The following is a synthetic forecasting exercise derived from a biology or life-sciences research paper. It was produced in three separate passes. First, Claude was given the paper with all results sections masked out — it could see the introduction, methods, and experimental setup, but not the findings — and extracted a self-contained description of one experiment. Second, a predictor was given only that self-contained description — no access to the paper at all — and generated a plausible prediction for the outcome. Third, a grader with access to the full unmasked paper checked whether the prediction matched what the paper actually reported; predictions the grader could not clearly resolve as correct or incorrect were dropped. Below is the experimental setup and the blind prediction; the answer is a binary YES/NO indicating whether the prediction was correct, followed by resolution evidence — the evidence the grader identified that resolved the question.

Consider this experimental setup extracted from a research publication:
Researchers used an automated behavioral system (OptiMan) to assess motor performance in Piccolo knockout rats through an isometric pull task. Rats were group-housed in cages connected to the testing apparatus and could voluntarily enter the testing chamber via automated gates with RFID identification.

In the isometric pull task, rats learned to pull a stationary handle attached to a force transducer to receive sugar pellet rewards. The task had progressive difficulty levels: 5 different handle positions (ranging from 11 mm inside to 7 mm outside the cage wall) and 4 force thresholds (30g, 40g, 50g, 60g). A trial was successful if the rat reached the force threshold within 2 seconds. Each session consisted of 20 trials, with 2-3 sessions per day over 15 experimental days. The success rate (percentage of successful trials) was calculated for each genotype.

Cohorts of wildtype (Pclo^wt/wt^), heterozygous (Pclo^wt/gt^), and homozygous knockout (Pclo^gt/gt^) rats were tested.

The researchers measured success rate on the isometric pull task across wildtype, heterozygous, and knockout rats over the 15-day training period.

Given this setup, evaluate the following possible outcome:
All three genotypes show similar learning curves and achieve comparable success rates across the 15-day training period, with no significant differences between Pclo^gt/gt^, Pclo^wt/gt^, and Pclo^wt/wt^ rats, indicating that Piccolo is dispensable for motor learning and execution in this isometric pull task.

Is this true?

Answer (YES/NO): NO